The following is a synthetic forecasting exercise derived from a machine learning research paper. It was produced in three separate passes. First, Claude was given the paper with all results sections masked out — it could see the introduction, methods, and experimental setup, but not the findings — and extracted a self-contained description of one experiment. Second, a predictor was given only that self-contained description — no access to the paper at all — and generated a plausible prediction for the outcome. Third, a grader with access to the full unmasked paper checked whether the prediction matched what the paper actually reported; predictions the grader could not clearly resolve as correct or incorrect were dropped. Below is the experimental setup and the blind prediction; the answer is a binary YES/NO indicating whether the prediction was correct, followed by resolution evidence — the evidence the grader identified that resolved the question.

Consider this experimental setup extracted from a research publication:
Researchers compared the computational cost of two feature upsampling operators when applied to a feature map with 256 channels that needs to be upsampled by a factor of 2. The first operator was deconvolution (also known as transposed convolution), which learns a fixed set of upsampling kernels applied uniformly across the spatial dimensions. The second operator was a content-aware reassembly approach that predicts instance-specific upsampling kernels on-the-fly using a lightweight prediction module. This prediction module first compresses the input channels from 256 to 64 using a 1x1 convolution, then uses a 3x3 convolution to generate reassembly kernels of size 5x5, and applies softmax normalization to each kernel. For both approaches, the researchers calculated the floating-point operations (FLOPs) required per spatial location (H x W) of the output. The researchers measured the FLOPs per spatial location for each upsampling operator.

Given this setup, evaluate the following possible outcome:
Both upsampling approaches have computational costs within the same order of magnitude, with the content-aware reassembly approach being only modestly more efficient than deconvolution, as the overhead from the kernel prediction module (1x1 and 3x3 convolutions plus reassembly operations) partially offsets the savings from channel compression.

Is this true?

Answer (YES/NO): NO